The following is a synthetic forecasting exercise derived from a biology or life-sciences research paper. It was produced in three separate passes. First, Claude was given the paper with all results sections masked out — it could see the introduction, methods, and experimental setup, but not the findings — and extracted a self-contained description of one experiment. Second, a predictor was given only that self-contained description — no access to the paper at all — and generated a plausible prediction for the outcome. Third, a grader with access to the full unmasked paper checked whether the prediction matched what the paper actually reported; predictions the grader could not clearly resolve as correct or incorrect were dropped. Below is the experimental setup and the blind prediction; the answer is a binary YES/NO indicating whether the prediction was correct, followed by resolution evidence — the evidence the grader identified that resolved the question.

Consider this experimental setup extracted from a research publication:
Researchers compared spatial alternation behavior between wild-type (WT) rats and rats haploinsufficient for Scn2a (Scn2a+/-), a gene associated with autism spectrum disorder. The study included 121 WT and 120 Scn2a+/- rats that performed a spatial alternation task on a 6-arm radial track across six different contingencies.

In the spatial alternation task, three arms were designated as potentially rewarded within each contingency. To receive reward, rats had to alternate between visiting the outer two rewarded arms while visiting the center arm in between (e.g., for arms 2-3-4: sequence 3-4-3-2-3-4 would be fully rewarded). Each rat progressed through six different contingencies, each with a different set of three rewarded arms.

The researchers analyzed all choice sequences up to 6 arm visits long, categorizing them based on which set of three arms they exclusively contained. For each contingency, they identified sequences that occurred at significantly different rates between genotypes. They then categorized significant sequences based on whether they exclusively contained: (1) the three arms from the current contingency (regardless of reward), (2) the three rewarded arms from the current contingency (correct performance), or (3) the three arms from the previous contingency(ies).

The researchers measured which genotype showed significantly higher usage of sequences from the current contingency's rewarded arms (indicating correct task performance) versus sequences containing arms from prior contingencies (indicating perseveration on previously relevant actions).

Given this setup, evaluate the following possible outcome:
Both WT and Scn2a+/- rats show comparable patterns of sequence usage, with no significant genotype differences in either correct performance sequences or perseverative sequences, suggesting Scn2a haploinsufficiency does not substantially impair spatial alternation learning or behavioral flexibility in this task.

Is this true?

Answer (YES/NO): NO